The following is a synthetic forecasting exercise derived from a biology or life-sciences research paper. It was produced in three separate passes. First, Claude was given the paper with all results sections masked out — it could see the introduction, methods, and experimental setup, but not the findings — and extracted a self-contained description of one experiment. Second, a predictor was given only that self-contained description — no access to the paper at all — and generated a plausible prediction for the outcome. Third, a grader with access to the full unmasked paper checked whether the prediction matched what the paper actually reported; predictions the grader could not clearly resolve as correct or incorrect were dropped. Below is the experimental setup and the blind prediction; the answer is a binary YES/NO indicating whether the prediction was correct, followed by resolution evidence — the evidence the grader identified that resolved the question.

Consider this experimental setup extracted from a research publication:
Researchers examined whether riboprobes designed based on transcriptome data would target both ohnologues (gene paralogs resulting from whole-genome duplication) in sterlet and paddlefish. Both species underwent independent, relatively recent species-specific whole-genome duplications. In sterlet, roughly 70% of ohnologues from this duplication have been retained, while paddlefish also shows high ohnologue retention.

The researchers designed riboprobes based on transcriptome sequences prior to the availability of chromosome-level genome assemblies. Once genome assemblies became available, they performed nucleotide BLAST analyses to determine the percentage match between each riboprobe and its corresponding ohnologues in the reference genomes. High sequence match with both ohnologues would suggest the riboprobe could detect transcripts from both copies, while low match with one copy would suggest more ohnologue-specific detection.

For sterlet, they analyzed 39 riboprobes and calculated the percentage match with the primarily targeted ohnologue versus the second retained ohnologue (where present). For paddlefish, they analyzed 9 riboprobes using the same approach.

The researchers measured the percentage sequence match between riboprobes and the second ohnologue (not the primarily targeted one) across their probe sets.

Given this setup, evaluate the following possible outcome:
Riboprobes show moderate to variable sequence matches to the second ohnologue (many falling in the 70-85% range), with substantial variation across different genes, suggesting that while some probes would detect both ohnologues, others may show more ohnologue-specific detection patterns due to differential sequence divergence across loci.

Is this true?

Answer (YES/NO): NO